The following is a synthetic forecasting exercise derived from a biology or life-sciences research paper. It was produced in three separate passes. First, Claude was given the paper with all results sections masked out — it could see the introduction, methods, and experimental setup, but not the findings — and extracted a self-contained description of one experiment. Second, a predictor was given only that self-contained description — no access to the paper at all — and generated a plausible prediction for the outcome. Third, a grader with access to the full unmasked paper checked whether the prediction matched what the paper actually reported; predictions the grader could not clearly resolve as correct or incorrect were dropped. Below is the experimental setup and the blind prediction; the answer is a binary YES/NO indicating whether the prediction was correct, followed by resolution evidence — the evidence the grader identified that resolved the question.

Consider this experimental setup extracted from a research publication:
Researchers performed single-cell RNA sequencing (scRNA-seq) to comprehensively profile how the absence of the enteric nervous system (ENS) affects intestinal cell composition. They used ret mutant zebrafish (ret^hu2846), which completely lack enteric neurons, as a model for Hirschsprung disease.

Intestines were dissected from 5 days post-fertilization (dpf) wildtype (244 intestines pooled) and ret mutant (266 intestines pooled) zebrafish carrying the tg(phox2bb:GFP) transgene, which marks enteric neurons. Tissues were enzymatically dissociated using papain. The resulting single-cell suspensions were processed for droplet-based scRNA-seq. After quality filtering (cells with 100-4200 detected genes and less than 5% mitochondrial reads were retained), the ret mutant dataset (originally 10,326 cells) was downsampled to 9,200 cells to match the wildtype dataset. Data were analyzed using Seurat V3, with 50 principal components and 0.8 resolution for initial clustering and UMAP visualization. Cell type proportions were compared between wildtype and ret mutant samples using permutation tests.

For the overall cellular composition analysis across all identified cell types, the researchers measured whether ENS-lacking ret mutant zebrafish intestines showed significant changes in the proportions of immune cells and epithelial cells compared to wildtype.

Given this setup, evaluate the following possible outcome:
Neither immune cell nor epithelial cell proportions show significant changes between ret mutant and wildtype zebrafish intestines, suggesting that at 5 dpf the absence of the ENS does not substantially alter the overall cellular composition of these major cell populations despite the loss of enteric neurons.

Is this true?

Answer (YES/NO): NO